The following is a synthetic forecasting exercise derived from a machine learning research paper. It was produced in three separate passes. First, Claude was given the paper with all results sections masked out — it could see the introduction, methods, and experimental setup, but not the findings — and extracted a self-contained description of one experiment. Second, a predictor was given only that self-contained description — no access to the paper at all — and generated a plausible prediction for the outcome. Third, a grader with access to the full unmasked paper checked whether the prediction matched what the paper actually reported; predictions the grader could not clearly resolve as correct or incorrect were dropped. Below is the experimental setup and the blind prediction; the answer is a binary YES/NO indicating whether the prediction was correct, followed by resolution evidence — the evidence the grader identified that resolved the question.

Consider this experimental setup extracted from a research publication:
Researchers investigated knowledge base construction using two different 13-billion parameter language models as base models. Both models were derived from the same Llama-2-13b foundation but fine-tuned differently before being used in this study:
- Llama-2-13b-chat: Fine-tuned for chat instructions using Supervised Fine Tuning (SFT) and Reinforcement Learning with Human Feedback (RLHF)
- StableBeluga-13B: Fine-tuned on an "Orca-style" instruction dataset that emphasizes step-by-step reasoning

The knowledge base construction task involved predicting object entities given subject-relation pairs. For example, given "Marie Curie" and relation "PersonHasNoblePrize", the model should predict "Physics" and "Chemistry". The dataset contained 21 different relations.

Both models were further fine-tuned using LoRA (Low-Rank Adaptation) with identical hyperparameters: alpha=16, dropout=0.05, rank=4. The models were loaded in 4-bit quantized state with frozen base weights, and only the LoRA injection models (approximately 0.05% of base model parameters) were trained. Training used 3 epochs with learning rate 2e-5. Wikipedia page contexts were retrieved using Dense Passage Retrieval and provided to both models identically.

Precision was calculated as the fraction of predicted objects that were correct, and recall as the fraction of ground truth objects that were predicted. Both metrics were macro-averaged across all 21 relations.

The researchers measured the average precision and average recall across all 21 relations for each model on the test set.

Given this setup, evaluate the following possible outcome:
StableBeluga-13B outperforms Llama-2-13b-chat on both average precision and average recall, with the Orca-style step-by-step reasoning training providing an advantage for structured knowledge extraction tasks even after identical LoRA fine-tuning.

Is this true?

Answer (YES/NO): NO